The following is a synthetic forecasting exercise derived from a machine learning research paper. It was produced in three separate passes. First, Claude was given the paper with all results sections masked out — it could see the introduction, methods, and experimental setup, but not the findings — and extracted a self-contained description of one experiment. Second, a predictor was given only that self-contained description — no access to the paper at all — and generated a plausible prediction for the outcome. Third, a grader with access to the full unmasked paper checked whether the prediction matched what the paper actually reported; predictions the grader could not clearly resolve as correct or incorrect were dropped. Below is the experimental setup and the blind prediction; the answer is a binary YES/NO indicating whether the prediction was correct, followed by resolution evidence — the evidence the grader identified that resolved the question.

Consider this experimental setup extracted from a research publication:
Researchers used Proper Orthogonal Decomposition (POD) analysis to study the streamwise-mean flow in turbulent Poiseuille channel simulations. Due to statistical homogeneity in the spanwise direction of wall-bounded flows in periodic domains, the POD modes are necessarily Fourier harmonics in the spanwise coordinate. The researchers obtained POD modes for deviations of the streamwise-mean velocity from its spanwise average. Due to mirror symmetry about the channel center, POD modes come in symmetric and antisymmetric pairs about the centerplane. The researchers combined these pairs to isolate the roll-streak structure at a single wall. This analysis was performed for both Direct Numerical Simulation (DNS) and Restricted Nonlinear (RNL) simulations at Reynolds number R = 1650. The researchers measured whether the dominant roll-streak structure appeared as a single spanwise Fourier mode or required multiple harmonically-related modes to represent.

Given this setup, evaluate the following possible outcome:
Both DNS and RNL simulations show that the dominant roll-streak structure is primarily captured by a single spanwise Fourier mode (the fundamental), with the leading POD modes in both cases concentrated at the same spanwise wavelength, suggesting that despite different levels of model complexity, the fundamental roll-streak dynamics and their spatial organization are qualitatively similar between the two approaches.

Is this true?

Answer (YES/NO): NO